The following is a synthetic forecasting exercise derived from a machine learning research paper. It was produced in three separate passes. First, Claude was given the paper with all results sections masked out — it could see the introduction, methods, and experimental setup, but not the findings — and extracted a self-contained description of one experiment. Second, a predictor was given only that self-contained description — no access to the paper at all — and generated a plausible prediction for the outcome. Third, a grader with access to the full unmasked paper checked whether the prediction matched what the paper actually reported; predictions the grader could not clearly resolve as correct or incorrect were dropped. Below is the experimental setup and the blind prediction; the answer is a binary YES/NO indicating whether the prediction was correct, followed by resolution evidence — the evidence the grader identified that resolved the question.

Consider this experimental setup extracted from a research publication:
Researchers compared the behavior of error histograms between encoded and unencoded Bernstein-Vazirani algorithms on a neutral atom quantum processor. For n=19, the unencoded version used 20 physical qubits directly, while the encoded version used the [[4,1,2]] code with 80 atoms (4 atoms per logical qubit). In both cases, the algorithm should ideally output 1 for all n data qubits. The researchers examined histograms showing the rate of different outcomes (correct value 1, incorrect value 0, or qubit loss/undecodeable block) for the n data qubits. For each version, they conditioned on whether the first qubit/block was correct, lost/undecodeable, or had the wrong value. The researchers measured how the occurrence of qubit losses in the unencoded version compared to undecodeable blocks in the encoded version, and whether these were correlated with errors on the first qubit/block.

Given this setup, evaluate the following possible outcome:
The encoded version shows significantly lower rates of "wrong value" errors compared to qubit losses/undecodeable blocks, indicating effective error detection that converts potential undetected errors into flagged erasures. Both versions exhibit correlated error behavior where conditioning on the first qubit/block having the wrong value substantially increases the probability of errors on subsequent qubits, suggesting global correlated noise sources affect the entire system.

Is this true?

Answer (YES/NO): NO